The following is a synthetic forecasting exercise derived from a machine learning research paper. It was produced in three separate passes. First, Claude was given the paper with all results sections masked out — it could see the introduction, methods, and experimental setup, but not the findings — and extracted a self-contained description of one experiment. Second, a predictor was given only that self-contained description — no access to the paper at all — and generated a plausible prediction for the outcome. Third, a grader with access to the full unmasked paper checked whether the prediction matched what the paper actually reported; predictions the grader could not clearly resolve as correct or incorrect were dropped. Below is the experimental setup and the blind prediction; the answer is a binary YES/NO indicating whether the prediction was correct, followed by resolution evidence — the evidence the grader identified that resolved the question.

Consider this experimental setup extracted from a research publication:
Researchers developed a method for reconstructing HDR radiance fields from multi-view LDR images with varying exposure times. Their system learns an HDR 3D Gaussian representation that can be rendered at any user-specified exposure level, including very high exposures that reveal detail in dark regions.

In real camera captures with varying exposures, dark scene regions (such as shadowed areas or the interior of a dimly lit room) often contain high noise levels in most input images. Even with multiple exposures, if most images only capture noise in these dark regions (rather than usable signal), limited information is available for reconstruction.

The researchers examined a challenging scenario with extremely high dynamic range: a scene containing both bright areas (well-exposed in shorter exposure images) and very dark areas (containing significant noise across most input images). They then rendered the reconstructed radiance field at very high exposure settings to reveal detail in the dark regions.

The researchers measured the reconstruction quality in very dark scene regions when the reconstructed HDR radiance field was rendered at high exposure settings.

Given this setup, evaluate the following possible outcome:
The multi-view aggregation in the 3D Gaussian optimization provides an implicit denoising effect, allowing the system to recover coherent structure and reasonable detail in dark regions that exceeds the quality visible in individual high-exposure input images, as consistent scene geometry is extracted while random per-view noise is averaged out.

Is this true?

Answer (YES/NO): NO